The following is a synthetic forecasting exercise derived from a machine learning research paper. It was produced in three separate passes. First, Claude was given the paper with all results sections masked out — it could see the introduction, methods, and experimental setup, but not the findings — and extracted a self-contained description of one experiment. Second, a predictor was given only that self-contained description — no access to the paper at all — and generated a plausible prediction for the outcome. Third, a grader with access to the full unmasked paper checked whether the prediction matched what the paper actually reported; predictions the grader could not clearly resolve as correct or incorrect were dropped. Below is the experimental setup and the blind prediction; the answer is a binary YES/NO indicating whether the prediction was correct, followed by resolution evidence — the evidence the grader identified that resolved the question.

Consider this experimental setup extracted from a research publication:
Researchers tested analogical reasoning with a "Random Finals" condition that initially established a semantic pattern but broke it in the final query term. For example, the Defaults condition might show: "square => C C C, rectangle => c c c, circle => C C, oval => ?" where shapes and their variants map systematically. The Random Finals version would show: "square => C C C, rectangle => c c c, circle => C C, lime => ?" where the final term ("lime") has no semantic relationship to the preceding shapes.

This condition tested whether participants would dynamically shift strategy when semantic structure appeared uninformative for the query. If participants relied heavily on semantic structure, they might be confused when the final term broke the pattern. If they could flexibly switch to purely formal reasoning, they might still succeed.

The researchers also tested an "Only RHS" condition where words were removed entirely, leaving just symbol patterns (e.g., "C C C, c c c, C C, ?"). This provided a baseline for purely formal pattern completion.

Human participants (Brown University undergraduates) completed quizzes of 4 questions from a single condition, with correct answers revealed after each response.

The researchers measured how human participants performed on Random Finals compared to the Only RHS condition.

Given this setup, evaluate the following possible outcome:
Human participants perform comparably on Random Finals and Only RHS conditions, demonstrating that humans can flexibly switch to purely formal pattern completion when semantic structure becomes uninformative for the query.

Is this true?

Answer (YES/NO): NO